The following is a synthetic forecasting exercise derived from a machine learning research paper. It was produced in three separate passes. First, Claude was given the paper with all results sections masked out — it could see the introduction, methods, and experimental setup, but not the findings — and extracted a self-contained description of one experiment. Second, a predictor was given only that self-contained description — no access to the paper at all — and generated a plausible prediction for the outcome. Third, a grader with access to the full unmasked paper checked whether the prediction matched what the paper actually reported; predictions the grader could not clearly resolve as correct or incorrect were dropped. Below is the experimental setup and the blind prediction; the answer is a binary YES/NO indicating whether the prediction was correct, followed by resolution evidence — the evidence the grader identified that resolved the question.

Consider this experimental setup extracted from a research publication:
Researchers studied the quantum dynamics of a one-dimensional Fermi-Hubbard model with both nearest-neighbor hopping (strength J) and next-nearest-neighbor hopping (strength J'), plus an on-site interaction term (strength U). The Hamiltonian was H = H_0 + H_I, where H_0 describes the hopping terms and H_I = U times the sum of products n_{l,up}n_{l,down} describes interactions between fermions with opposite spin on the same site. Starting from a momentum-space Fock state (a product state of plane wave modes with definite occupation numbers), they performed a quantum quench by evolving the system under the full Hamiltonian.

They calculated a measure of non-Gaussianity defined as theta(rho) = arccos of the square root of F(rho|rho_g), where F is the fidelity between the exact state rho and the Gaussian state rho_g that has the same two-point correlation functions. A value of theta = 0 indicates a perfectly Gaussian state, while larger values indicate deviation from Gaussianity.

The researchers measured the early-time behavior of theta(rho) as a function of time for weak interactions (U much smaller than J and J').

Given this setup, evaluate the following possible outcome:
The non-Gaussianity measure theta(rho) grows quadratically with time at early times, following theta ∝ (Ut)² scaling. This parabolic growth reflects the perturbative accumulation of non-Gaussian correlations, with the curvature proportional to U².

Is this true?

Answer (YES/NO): NO